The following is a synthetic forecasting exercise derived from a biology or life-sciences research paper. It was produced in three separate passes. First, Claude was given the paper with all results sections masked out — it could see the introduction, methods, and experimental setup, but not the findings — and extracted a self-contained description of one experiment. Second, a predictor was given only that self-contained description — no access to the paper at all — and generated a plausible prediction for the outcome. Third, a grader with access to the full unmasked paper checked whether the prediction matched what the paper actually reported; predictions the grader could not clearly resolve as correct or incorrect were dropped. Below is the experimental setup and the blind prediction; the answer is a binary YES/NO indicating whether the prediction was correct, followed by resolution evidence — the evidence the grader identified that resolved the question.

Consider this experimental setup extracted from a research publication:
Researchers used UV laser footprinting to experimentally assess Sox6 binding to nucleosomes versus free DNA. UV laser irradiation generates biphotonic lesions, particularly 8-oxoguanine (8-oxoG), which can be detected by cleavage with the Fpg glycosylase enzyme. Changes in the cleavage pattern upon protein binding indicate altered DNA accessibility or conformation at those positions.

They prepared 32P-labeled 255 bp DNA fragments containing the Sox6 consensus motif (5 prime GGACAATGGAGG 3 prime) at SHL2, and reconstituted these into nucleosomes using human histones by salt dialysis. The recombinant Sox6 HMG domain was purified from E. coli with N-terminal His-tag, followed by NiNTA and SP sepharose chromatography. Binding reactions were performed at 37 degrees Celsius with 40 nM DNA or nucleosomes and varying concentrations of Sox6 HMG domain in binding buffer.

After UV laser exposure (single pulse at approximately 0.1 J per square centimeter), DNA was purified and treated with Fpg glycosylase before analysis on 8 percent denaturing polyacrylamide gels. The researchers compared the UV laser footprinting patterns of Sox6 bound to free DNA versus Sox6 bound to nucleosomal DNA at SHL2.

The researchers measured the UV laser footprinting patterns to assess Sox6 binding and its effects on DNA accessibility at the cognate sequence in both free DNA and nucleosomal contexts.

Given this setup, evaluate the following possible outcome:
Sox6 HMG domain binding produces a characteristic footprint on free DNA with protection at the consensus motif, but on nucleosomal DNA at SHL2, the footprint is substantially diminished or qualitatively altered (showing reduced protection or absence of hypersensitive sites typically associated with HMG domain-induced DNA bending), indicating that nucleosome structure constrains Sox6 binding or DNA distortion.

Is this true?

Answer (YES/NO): NO